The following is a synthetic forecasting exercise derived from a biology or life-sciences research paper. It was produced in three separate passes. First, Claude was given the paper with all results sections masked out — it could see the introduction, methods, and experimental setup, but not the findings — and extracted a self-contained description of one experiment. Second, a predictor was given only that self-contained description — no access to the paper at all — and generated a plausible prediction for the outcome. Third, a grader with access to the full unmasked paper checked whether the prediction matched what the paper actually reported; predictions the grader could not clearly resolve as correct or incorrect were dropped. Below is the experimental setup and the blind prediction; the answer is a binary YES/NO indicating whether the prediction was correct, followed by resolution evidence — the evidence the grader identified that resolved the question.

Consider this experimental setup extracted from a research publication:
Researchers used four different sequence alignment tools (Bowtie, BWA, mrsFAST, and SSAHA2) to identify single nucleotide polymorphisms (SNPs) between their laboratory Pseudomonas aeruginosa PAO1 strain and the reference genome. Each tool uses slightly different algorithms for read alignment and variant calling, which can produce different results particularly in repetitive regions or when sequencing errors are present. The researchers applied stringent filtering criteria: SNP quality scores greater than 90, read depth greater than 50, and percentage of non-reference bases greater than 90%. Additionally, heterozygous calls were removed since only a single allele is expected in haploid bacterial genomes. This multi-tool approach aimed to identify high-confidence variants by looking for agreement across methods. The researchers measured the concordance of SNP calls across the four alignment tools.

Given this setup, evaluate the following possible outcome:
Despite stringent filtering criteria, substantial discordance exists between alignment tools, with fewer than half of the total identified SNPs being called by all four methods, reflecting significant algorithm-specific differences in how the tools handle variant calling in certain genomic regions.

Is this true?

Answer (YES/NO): NO